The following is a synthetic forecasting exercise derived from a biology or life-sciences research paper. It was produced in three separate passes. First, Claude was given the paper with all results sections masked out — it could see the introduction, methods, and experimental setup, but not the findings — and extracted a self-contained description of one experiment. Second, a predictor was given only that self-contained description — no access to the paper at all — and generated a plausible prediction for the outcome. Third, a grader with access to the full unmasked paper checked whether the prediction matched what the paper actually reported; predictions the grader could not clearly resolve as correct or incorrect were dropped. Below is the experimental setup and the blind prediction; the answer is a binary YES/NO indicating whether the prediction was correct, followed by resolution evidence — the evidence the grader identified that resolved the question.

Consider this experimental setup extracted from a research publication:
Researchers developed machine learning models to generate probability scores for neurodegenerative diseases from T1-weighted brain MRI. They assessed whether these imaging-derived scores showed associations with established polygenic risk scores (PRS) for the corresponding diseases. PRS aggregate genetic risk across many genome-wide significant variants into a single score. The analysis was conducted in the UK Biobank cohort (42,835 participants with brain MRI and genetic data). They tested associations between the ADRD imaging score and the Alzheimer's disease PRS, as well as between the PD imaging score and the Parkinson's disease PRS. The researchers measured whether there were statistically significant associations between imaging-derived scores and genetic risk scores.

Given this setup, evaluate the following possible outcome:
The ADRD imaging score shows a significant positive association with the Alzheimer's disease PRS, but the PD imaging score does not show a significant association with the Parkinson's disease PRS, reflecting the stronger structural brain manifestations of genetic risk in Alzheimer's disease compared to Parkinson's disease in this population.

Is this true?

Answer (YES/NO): NO